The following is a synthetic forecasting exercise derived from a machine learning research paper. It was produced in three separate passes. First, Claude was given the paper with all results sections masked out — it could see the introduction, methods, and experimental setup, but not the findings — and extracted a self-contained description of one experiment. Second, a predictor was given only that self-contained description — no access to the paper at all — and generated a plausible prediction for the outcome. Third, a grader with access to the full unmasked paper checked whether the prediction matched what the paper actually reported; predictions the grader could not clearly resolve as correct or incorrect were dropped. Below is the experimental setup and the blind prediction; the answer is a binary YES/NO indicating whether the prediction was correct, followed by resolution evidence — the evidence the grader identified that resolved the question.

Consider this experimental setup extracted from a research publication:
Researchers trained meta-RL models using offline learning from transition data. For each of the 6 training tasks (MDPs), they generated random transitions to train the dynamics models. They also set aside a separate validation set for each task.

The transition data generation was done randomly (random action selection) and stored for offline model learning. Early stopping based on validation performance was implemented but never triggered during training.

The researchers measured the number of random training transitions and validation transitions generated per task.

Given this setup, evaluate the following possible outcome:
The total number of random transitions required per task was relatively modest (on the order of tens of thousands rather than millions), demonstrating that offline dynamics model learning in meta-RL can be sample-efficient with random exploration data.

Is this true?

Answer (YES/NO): YES